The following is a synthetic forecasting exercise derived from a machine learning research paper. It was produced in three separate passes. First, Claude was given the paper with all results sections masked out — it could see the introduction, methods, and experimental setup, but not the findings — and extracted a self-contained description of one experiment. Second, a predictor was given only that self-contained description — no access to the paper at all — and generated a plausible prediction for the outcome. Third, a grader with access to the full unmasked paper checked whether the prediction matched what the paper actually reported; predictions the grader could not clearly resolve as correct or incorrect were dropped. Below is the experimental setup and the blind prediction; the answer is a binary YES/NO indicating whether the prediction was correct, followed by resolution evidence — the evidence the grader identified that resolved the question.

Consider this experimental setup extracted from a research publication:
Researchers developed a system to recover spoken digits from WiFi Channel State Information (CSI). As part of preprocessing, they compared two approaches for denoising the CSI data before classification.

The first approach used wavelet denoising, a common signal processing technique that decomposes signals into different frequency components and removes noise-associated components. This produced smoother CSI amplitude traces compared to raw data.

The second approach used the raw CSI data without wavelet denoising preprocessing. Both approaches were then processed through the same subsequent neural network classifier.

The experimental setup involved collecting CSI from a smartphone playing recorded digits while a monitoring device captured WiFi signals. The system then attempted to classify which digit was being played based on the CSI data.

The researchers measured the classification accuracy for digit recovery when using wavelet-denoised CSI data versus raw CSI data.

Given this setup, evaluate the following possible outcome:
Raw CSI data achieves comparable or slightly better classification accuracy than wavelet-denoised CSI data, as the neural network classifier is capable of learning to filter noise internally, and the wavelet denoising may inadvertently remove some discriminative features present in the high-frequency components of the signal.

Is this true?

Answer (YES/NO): YES